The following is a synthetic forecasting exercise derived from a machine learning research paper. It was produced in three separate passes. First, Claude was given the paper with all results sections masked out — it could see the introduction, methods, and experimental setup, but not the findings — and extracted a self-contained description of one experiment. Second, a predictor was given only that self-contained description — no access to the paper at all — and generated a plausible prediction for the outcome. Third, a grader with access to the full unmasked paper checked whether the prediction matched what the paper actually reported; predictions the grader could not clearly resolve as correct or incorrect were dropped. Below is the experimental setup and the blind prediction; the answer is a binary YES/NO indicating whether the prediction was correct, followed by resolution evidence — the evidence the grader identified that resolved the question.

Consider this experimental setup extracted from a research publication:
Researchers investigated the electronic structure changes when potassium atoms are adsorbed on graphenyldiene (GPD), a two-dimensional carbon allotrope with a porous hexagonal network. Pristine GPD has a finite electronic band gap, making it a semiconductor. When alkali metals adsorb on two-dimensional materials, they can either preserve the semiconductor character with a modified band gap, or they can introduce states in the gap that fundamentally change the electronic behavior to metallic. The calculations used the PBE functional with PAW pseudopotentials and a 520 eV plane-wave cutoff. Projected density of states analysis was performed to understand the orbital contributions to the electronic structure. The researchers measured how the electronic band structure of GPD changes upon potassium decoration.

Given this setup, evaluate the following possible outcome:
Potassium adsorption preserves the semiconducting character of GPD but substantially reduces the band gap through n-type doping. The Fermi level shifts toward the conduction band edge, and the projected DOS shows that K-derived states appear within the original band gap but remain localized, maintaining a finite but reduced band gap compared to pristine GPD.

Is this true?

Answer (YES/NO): NO